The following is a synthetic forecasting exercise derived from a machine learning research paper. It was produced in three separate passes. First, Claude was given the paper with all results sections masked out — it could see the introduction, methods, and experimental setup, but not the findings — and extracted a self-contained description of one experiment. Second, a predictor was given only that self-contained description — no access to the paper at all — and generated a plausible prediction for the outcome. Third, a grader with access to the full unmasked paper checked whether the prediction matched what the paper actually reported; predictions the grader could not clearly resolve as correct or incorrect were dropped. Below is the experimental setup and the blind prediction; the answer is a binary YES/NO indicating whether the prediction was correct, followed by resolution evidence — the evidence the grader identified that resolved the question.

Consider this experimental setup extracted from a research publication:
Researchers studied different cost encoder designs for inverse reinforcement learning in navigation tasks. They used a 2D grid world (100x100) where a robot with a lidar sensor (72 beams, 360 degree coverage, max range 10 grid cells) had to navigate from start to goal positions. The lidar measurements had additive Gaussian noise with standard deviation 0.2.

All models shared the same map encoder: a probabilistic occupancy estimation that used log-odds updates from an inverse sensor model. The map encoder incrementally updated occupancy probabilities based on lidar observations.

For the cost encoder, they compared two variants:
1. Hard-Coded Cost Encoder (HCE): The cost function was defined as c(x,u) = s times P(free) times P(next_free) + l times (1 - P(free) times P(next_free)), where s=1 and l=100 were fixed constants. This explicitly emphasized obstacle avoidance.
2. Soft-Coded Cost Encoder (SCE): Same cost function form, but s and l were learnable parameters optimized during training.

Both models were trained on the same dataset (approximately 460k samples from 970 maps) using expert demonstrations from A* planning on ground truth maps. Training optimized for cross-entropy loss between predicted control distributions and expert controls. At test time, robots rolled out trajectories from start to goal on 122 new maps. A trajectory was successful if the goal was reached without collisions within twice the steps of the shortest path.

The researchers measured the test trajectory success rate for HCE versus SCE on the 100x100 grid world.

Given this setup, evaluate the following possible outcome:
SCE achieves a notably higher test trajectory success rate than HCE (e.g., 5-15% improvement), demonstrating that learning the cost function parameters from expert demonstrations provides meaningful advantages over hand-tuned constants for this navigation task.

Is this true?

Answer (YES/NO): NO